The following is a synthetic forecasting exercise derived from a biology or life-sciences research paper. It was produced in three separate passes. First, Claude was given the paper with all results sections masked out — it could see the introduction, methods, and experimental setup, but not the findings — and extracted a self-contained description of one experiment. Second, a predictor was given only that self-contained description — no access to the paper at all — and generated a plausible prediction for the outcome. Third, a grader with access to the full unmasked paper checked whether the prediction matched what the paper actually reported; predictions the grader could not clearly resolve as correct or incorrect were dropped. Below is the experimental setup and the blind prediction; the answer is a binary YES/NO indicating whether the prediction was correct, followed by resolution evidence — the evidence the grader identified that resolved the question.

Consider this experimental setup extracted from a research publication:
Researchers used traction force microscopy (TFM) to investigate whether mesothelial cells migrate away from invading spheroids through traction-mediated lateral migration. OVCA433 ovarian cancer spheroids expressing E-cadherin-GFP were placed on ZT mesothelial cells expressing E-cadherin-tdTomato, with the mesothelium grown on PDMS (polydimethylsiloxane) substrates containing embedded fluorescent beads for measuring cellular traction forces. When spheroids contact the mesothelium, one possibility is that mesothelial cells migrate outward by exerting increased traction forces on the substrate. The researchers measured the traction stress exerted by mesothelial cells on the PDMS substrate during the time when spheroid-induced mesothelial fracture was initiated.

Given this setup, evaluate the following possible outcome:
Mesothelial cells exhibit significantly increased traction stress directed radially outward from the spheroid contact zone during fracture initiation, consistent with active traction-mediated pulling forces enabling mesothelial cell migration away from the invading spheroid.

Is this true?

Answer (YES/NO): NO